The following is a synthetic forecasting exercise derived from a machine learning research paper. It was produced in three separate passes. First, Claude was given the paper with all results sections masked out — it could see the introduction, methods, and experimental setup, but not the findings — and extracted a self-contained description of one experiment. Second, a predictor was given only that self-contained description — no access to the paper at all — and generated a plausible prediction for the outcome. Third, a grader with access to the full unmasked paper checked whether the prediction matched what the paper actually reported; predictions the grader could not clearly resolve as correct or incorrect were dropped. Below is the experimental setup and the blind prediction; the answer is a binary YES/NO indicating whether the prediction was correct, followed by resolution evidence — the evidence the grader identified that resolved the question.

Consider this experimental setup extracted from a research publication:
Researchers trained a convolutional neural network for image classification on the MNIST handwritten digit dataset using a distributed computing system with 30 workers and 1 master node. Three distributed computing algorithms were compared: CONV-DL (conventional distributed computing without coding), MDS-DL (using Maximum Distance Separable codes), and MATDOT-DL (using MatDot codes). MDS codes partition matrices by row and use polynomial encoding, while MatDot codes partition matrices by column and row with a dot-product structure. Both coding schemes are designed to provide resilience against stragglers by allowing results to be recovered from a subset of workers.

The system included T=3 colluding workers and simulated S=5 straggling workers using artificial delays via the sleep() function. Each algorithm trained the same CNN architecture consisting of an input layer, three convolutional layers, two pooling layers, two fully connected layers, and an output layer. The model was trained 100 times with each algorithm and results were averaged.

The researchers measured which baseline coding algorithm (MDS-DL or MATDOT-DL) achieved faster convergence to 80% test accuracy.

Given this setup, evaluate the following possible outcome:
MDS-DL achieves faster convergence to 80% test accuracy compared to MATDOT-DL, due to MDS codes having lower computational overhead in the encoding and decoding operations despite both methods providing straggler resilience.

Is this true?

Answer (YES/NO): NO